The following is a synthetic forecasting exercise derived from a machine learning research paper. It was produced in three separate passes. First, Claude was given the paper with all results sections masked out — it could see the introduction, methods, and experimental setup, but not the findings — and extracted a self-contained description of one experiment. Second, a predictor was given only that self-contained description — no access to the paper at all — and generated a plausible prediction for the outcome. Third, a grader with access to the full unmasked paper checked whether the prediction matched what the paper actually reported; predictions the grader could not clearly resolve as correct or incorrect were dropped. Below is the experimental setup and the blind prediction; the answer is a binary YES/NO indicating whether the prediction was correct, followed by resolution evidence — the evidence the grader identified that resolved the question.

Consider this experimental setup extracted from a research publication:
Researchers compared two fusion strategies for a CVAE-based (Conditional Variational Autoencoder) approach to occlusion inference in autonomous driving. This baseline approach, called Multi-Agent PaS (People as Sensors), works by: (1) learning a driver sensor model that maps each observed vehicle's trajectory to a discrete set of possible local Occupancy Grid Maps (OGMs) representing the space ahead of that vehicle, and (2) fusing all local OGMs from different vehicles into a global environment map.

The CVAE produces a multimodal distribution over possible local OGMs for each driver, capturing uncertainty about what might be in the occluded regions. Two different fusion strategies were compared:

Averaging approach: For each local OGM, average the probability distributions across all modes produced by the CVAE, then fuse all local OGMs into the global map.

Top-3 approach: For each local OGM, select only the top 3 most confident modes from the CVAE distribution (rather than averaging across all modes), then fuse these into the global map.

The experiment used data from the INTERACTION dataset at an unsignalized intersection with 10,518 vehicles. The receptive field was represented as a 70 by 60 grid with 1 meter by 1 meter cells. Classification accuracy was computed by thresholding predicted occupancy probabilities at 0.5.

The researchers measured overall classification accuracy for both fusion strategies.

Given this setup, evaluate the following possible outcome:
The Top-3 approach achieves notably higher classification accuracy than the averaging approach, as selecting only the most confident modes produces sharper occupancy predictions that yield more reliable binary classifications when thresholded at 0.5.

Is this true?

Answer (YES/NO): YES